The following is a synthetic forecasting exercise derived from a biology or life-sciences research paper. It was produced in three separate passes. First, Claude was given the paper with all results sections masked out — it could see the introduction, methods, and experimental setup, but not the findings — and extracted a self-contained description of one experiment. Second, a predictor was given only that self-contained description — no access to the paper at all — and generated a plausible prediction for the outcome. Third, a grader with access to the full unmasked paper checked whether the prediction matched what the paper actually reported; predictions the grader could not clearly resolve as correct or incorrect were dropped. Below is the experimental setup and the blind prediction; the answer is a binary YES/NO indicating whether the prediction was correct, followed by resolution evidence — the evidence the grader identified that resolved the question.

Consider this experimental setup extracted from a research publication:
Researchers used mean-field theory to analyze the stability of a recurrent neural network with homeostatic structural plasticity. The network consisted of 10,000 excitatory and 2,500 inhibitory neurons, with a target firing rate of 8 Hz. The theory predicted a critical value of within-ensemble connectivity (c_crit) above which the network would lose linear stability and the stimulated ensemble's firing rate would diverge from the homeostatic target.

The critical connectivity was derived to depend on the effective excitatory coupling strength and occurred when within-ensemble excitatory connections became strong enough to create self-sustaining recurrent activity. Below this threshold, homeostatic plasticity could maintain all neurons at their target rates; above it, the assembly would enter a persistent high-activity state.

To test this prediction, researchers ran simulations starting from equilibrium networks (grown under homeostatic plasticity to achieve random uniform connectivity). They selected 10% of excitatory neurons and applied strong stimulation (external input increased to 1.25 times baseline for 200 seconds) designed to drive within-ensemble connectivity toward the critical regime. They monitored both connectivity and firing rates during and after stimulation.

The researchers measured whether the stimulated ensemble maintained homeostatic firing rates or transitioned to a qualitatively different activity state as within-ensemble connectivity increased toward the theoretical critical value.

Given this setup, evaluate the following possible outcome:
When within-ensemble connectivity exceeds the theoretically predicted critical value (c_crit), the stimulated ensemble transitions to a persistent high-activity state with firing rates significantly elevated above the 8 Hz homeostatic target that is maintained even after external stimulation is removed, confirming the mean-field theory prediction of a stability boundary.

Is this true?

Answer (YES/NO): NO